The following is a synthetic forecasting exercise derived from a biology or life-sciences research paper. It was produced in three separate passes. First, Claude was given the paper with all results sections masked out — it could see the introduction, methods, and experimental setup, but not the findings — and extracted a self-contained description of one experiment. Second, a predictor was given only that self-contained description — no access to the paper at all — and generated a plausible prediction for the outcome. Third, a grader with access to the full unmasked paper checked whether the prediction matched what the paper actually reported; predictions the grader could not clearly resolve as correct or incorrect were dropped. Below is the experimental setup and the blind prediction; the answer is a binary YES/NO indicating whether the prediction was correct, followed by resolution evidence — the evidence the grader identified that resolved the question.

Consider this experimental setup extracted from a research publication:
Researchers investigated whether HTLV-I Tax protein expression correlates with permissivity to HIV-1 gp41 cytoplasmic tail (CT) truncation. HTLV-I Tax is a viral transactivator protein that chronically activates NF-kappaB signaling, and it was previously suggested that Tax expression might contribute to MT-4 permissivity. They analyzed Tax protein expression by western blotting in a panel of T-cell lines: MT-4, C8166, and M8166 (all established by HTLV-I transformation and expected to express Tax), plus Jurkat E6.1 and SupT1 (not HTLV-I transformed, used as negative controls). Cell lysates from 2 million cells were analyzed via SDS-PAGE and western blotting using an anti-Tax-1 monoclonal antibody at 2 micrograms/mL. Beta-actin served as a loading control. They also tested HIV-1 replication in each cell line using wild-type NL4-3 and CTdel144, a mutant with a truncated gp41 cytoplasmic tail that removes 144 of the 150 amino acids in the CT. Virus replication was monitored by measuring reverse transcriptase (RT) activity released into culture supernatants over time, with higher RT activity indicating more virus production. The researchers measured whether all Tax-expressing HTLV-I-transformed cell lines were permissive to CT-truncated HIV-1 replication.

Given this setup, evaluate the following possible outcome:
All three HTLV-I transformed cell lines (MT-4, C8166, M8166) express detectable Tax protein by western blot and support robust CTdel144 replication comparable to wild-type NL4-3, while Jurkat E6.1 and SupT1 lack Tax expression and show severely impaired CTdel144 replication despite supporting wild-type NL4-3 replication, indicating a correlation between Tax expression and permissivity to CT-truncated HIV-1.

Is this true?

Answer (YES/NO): NO